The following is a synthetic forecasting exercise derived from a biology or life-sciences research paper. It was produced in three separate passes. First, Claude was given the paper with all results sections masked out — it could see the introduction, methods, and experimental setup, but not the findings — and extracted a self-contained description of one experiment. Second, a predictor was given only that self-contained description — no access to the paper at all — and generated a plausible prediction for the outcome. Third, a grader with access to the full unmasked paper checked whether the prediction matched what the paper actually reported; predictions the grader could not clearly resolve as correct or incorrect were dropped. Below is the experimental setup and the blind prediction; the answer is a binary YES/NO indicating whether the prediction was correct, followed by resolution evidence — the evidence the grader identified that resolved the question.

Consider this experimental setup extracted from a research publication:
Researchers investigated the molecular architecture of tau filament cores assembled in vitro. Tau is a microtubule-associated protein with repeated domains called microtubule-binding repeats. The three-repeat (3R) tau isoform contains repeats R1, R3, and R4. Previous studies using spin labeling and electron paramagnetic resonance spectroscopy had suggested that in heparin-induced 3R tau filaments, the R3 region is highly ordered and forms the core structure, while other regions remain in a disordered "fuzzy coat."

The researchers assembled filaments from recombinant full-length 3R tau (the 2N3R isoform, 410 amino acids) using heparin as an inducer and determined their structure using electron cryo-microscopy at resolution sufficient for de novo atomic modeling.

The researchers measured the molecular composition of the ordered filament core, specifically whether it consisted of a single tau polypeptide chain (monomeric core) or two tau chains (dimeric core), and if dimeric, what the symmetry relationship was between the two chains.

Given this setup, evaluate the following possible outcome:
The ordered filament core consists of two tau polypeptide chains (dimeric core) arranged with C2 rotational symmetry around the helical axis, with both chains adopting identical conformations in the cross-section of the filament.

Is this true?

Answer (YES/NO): NO